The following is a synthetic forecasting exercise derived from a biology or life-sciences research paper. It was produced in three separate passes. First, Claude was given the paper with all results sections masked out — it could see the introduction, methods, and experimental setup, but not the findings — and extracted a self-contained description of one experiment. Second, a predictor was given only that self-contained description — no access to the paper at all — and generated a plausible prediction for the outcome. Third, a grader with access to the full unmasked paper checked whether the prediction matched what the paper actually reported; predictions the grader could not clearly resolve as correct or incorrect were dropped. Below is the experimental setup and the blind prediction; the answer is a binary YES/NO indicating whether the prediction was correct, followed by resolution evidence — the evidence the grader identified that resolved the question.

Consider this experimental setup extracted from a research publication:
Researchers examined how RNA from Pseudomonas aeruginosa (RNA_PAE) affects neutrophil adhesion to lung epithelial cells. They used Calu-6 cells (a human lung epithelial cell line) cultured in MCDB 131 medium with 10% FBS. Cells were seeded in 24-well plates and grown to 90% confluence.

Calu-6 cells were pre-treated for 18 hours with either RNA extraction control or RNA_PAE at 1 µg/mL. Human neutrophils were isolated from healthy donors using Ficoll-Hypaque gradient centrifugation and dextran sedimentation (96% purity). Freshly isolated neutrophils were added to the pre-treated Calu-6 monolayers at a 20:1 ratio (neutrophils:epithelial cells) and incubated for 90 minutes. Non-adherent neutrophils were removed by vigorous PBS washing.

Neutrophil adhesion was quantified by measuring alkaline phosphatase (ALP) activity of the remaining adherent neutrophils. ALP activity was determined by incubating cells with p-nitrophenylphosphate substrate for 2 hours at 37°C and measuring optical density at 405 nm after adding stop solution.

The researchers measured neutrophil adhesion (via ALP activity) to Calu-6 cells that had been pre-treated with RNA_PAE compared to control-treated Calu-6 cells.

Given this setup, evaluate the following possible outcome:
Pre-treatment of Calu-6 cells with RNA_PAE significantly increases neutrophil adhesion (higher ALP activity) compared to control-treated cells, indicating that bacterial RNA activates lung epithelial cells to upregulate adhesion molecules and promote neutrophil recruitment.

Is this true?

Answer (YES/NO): NO